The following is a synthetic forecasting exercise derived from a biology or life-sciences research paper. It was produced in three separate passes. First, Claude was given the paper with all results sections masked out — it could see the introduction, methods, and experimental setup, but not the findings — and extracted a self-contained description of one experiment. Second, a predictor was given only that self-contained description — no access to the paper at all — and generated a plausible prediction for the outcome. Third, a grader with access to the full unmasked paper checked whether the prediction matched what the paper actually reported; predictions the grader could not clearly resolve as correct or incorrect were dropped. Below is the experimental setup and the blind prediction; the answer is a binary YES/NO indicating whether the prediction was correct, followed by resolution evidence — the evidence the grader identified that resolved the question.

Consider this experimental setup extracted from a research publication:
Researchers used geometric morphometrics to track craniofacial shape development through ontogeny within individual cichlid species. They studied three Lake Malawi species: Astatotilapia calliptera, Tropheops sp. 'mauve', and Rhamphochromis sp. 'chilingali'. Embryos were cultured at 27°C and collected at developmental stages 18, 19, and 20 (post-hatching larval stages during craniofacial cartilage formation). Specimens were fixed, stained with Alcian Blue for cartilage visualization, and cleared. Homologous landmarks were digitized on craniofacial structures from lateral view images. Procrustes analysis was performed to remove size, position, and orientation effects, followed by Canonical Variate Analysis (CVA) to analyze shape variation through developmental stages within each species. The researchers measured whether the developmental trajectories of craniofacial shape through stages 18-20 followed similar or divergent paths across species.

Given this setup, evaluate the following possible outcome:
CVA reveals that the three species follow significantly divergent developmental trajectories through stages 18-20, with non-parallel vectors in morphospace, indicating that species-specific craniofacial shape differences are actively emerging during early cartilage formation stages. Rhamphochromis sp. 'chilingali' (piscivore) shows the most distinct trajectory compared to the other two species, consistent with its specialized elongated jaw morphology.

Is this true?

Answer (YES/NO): NO